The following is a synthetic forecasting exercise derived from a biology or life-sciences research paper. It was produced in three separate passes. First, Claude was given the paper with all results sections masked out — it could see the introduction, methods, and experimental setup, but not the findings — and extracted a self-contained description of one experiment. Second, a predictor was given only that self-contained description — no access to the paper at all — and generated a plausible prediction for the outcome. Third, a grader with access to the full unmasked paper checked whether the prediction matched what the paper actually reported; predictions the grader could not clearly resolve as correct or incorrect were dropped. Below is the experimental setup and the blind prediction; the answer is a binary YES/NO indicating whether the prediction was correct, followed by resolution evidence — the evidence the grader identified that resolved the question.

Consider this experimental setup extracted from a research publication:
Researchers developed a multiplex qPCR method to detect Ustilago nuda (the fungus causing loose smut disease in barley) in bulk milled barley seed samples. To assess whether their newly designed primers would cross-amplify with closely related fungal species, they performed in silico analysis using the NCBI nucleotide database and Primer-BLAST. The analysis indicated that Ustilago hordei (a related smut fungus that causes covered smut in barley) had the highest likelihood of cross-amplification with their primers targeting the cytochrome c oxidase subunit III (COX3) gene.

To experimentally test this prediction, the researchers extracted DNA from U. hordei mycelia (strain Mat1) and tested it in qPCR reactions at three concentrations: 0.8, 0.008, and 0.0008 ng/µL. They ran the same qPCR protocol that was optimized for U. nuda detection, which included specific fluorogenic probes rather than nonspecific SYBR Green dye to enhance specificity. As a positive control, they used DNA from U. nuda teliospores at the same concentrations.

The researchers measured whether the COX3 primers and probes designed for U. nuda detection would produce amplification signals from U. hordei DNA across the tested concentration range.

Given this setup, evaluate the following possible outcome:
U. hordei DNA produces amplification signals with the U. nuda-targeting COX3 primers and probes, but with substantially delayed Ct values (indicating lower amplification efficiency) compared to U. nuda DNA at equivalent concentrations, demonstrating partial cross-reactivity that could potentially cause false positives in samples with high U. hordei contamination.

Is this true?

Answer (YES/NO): NO